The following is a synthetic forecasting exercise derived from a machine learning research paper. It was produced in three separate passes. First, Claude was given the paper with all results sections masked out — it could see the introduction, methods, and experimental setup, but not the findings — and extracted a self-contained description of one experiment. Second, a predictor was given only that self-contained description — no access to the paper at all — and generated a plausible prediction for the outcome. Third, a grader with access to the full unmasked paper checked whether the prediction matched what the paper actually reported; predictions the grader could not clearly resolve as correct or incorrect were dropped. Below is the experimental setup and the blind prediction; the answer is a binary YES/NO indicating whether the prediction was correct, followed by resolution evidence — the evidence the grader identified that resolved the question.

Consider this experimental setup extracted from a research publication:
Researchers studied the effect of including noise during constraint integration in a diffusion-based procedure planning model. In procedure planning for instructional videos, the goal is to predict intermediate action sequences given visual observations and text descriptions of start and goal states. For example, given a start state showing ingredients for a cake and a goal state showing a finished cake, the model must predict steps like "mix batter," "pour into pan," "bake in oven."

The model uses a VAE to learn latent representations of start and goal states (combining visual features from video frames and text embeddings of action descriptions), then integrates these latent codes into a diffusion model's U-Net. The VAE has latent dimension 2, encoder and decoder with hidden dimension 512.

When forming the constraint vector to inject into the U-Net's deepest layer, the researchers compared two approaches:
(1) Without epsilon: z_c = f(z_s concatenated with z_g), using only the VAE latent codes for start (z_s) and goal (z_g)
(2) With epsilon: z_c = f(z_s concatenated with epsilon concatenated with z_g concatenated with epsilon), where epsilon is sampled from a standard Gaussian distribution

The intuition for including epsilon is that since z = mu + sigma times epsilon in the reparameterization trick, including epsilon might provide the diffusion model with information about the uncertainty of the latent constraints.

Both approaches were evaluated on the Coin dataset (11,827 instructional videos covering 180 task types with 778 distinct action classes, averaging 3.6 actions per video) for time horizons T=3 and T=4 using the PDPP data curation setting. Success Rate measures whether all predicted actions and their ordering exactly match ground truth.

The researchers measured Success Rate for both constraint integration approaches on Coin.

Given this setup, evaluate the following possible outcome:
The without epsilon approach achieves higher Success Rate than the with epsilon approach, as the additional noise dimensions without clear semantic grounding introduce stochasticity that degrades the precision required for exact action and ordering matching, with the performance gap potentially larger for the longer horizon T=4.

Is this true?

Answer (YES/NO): NO